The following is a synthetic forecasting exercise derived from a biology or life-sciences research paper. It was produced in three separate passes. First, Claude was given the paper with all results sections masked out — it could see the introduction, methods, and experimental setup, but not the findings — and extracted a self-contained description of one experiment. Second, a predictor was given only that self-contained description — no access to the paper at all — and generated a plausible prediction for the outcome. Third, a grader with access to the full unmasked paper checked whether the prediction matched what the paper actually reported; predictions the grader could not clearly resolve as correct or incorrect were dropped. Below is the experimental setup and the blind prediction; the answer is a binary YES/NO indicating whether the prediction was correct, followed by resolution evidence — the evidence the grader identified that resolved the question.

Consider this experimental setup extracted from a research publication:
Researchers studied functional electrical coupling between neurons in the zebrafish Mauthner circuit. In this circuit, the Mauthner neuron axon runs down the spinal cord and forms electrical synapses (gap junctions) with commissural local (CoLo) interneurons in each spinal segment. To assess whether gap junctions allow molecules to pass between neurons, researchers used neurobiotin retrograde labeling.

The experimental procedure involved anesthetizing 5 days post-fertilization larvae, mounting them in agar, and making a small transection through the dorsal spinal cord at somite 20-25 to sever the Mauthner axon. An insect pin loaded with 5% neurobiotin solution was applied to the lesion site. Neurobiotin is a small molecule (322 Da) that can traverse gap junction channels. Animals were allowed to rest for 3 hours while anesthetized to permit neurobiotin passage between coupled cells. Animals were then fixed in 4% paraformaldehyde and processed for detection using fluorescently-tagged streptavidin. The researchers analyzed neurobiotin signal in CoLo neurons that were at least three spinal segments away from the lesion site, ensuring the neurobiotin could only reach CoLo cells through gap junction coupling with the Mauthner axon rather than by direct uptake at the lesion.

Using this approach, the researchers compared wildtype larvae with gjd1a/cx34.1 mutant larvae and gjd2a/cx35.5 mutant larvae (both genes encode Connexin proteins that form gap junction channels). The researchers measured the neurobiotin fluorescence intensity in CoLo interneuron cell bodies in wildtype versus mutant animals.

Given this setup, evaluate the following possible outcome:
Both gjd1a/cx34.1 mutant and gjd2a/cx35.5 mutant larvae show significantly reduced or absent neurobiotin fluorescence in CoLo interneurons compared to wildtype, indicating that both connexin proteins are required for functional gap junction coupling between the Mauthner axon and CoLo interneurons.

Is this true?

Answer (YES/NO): YES